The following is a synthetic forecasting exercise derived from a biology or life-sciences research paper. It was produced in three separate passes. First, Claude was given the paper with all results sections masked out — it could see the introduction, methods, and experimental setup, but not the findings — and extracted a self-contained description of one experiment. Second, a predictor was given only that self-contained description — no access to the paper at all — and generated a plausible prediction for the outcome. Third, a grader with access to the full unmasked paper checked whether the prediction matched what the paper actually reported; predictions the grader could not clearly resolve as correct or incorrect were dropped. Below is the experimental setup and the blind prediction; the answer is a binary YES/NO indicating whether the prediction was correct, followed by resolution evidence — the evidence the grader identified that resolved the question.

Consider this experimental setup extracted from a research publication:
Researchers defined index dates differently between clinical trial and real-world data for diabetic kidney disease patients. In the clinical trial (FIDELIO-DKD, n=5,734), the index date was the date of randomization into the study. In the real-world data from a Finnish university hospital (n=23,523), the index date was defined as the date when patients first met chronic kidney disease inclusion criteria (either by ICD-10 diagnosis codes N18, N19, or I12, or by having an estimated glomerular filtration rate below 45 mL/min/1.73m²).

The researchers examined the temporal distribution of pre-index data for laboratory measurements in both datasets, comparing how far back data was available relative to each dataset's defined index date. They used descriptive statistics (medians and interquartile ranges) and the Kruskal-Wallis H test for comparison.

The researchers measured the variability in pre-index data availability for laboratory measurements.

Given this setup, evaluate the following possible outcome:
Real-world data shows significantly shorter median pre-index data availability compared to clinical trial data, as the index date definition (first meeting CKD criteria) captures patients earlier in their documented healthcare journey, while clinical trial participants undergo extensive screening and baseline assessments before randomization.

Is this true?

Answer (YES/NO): NO